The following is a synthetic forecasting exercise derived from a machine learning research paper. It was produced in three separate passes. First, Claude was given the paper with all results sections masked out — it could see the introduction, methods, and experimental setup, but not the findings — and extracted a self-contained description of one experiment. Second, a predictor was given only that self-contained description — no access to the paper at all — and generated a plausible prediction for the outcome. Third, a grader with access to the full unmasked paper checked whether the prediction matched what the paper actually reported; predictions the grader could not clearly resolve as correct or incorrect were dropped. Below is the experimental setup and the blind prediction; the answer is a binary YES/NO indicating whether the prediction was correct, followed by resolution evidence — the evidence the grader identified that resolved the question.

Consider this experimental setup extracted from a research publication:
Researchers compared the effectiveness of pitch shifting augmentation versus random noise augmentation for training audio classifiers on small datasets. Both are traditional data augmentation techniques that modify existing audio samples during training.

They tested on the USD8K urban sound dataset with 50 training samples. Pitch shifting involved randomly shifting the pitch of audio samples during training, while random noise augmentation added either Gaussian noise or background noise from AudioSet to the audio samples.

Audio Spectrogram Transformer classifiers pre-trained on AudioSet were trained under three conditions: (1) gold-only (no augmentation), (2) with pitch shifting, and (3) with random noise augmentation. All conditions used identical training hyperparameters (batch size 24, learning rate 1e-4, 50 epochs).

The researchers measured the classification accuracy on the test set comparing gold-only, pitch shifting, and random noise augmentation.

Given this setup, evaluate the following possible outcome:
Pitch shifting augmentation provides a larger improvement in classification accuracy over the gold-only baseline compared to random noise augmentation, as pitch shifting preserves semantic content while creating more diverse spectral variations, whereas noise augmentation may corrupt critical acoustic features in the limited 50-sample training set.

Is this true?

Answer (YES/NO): YES